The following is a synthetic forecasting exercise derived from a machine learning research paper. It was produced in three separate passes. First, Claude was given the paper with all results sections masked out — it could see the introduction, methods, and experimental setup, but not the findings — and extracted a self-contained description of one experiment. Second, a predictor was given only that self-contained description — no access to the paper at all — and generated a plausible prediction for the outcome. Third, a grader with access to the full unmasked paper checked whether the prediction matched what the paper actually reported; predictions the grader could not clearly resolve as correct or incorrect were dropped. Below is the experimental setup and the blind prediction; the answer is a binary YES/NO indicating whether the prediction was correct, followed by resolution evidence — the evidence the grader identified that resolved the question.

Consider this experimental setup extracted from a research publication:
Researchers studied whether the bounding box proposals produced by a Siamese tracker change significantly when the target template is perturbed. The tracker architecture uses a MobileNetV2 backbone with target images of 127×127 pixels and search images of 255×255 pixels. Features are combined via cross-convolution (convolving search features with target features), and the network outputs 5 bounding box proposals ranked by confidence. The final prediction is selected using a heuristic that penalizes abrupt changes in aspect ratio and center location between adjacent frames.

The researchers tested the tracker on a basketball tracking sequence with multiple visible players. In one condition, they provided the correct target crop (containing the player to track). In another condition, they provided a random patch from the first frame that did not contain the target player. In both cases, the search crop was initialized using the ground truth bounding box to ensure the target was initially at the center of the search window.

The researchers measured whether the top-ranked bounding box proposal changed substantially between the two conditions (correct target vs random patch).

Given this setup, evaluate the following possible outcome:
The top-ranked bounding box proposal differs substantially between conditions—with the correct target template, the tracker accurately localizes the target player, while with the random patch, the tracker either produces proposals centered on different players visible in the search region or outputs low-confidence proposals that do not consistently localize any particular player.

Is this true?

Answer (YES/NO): NO